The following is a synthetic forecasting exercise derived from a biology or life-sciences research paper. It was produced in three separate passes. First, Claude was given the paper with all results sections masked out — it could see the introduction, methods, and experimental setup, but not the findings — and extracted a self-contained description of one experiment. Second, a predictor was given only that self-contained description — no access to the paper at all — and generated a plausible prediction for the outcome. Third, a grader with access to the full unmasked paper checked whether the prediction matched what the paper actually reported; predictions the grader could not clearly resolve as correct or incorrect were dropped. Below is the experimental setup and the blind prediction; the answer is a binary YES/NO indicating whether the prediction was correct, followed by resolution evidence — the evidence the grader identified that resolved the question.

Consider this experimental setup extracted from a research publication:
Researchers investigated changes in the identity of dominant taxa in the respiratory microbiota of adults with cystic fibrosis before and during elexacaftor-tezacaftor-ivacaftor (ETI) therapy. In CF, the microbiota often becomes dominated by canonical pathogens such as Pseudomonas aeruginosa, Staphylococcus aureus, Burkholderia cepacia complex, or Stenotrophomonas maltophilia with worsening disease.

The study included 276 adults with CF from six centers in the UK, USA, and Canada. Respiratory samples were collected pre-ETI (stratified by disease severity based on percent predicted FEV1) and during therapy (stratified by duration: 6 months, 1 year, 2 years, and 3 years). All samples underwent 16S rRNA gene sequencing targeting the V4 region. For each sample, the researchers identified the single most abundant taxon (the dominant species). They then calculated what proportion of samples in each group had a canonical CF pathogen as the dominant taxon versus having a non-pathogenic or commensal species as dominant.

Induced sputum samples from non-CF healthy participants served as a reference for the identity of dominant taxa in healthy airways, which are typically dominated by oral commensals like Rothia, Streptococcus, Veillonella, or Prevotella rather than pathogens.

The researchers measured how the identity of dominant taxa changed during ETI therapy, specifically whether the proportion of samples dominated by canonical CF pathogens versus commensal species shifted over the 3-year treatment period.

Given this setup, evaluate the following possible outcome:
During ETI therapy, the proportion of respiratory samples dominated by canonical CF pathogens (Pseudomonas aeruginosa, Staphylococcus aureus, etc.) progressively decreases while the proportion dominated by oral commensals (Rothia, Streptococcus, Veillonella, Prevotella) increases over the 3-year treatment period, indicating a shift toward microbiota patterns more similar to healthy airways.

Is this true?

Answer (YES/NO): YES